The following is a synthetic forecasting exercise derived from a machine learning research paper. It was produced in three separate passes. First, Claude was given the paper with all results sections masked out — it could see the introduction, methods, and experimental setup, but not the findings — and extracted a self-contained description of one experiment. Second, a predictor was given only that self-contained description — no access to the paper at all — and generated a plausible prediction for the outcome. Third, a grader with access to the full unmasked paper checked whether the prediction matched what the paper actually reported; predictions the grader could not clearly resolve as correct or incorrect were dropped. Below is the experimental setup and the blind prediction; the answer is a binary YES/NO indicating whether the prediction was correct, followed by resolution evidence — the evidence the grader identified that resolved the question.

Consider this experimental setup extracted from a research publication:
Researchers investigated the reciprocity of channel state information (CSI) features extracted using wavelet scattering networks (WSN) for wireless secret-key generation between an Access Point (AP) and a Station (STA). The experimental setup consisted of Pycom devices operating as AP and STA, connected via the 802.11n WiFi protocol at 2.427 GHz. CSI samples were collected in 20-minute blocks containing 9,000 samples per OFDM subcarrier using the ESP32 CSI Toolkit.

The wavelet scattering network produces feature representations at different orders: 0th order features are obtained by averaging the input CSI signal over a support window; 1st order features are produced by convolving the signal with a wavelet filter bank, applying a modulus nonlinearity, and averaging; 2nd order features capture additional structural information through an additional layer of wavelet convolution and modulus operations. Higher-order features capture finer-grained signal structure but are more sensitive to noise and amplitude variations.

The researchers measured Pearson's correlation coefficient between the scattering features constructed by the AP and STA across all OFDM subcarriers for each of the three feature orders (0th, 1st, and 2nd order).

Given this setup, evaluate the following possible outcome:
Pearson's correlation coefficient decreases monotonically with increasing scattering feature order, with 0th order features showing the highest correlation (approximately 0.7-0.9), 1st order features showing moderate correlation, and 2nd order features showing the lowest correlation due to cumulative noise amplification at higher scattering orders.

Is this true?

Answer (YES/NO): NO